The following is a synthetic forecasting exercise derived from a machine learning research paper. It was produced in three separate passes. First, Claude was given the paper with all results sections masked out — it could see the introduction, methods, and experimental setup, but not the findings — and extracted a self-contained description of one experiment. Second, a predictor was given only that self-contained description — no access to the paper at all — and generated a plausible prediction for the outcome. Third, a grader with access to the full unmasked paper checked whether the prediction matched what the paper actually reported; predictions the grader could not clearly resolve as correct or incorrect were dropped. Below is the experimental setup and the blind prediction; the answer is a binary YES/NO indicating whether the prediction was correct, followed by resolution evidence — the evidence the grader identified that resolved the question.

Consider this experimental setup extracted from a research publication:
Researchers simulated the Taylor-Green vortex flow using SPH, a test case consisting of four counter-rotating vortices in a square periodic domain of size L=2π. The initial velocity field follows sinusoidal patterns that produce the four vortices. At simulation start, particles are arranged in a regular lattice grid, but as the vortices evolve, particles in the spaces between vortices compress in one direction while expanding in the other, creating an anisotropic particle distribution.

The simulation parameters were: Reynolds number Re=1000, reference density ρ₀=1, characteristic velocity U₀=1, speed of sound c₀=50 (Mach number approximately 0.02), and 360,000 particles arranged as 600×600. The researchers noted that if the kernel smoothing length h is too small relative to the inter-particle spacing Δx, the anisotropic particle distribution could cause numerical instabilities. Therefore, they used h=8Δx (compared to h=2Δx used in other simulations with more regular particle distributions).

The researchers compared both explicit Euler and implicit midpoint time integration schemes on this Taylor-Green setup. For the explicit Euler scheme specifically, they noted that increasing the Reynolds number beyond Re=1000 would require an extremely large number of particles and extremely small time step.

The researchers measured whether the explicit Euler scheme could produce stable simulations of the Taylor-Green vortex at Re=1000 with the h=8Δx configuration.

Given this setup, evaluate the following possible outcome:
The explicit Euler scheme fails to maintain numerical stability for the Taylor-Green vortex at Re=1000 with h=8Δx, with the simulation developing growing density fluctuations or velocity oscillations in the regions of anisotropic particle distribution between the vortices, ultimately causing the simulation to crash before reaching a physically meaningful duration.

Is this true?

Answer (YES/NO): NO